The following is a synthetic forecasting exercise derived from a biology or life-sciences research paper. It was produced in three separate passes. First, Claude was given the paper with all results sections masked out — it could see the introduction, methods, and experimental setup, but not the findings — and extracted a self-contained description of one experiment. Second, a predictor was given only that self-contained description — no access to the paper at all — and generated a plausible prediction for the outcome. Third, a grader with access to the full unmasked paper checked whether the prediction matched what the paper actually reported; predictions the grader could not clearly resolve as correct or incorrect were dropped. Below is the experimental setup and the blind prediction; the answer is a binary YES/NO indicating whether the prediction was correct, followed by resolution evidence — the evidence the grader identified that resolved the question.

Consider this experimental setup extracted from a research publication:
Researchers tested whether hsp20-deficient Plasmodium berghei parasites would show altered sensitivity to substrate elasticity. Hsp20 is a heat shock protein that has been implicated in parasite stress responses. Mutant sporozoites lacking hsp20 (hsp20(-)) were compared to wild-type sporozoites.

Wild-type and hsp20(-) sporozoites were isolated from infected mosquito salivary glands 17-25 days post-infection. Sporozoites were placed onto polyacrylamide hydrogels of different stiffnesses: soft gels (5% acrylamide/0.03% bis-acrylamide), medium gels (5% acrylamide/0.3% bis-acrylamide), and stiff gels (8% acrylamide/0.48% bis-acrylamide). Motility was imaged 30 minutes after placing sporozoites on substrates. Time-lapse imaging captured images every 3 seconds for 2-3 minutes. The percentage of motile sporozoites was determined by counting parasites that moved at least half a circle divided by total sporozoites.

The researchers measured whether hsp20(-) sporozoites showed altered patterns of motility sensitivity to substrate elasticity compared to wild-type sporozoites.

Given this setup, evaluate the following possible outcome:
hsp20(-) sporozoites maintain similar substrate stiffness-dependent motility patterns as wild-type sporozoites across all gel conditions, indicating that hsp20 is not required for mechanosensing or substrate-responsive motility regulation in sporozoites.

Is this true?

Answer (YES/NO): NO